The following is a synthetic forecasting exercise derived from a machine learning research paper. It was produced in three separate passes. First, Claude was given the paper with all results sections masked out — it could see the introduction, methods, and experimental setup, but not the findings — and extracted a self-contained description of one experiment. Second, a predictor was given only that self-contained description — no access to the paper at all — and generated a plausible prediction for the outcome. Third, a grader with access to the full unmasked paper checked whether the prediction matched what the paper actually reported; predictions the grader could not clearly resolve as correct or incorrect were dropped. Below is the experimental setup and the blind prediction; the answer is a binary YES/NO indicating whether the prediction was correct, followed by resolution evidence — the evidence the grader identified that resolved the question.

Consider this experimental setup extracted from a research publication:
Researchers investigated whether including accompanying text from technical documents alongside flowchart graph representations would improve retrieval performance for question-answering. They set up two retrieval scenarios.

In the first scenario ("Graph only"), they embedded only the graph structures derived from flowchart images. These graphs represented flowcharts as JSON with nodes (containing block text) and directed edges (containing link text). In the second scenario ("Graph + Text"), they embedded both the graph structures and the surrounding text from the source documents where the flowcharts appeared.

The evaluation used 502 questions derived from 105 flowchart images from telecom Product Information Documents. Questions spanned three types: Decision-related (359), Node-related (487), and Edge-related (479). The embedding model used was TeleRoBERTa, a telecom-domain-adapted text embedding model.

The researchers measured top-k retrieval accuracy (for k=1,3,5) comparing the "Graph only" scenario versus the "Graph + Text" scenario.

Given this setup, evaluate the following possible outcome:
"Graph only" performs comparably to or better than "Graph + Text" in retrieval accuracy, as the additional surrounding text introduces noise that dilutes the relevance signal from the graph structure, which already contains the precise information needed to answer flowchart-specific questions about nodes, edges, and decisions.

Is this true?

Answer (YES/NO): YES